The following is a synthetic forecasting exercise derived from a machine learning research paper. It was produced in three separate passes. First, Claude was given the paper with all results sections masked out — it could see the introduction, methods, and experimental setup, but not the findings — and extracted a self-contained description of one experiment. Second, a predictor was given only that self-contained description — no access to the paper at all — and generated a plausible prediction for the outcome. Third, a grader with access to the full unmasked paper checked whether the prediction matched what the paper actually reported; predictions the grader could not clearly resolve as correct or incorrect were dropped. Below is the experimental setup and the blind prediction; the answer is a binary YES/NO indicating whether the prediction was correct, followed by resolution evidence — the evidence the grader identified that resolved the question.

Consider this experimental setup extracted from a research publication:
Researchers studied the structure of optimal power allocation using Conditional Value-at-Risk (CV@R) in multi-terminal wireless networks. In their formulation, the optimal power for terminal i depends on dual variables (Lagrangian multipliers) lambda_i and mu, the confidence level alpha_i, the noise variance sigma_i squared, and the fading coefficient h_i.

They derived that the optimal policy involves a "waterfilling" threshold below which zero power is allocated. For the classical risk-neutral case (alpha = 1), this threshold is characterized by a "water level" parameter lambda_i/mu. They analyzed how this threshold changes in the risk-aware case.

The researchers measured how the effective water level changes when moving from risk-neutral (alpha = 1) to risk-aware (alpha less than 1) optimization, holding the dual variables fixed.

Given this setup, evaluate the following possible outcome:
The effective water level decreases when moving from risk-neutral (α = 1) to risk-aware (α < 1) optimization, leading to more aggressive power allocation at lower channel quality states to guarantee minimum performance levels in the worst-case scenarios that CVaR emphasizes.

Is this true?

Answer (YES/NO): NO